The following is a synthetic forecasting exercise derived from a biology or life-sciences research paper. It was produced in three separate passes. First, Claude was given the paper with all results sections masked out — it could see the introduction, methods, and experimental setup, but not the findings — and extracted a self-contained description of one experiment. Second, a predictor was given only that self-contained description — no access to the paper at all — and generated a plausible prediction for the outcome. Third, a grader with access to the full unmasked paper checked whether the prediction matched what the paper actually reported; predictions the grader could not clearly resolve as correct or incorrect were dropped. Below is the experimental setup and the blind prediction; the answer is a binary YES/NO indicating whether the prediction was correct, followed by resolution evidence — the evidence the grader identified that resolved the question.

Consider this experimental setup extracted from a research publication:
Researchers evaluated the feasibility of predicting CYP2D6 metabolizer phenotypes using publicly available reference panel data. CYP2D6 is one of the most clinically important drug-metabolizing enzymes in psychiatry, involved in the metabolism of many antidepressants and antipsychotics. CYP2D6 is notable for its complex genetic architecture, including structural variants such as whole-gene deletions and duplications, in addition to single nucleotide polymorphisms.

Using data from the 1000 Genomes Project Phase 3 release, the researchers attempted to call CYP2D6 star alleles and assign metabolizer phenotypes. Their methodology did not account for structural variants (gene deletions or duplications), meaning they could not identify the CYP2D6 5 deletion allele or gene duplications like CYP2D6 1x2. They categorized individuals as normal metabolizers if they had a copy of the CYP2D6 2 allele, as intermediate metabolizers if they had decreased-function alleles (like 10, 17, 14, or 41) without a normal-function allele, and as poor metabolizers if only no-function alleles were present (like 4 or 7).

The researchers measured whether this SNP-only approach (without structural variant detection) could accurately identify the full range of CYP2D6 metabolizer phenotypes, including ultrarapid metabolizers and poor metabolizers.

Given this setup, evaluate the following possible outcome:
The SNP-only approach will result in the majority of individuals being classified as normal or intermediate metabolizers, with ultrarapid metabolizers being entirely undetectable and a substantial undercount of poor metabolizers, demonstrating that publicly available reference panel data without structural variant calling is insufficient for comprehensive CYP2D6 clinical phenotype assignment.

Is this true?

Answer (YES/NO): NO